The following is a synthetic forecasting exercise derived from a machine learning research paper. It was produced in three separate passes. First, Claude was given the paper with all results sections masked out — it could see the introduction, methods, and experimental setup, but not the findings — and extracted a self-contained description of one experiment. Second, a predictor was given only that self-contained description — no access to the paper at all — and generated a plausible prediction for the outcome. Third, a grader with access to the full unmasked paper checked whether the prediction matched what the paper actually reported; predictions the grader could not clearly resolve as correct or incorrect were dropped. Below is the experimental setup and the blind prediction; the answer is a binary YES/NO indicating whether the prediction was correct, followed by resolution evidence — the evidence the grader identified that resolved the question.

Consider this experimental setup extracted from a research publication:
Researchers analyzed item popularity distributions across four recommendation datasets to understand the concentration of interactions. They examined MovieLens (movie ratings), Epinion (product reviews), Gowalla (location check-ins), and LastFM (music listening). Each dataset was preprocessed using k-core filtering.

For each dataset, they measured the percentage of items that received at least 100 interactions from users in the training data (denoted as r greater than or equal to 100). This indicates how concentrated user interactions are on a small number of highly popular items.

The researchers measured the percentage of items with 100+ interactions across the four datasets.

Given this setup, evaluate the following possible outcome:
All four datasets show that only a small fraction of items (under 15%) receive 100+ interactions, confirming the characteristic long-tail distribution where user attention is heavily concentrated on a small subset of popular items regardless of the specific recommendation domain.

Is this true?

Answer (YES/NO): NO